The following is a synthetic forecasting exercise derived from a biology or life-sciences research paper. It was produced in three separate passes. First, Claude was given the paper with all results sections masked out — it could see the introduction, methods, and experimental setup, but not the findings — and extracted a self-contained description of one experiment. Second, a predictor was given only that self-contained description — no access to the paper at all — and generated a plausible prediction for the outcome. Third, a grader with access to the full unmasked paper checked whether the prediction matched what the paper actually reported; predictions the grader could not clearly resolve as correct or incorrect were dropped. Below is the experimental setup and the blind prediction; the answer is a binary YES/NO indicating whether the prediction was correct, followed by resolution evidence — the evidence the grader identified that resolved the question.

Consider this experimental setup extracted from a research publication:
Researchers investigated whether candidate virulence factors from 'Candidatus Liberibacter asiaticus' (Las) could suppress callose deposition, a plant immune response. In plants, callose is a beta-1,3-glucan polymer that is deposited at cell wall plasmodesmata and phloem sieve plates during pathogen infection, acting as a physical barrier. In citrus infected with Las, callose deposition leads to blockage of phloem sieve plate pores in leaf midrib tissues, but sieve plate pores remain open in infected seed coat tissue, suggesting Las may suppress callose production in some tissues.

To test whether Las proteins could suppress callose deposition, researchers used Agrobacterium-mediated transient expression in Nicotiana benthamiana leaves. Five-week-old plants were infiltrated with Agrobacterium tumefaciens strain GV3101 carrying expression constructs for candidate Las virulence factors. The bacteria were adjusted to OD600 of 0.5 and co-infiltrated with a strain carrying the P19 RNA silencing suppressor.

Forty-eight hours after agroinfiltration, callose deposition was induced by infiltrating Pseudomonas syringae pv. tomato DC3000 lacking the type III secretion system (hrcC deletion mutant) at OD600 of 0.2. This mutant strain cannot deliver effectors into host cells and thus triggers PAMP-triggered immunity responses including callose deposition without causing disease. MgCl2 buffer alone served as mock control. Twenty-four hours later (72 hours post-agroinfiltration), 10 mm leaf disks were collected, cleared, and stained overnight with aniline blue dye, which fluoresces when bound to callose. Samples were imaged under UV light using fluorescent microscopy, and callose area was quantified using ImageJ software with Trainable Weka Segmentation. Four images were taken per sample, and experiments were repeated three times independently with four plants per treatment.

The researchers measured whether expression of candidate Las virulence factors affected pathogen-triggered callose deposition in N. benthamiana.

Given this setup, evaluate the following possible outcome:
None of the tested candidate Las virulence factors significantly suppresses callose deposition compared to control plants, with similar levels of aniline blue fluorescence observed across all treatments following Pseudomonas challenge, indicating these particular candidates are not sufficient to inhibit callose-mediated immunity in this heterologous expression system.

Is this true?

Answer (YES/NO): NO